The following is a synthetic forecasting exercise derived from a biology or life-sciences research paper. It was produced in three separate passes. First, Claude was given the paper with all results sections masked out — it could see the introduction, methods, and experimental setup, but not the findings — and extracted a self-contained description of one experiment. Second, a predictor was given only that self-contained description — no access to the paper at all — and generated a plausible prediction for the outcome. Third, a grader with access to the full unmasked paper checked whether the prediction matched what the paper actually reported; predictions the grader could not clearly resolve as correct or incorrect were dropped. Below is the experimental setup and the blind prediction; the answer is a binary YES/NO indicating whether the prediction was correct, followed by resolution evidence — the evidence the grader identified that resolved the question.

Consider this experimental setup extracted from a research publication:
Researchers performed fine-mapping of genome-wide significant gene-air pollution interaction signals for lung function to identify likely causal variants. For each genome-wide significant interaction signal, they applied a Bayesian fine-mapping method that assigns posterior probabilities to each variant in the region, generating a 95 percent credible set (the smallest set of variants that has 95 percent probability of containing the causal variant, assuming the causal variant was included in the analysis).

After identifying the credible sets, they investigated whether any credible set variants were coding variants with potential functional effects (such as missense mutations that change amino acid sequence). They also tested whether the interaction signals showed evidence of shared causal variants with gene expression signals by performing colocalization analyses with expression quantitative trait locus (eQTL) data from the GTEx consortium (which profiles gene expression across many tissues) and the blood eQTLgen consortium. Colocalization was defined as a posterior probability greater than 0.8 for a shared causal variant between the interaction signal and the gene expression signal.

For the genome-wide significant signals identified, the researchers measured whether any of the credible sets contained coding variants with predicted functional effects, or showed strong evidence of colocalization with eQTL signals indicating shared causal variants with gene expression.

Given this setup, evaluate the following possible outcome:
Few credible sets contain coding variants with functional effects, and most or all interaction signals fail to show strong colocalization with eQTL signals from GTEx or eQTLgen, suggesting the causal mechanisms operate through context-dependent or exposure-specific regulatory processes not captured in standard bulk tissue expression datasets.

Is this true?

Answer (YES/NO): YES